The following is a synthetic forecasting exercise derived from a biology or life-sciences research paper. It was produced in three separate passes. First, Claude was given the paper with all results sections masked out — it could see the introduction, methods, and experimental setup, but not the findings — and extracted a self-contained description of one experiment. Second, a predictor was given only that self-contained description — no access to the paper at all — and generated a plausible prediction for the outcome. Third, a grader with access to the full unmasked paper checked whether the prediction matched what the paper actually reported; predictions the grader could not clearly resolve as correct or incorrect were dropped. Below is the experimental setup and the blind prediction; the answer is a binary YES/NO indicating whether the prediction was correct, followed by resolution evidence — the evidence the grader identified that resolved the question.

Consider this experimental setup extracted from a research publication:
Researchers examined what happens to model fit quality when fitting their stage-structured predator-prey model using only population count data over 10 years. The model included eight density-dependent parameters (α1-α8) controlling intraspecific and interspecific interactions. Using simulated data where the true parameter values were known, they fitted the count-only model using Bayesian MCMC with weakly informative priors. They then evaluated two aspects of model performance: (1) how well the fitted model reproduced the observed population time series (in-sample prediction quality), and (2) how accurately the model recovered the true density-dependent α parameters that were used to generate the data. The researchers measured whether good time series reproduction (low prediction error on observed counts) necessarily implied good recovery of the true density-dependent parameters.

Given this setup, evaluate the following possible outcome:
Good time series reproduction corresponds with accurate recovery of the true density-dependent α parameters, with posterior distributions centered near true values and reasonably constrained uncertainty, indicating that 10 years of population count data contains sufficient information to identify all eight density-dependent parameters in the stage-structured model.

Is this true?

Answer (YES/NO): NO